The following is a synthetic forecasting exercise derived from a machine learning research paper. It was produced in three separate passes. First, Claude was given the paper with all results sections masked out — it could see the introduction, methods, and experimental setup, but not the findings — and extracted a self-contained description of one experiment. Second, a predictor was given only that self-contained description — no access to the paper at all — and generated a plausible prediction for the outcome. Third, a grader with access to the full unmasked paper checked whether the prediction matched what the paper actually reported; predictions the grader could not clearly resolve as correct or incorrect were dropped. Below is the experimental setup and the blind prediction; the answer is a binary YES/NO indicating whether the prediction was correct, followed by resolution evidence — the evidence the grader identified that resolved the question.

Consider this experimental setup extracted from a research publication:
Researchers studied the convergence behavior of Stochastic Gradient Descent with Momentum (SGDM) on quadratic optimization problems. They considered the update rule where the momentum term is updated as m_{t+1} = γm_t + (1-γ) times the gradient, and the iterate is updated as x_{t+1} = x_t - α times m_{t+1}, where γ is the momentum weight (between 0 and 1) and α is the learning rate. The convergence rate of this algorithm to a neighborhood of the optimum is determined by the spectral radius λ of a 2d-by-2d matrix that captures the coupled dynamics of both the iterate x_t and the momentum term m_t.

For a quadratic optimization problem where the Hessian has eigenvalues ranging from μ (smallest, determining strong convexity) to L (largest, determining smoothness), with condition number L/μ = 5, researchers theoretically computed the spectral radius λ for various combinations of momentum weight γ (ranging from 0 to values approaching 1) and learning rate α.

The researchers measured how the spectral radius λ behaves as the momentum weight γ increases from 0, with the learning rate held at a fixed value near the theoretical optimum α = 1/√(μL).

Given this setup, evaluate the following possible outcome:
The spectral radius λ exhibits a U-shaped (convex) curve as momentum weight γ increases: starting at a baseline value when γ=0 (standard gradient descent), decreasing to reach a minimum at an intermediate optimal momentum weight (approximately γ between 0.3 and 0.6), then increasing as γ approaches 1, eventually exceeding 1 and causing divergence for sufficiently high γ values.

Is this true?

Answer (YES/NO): NO